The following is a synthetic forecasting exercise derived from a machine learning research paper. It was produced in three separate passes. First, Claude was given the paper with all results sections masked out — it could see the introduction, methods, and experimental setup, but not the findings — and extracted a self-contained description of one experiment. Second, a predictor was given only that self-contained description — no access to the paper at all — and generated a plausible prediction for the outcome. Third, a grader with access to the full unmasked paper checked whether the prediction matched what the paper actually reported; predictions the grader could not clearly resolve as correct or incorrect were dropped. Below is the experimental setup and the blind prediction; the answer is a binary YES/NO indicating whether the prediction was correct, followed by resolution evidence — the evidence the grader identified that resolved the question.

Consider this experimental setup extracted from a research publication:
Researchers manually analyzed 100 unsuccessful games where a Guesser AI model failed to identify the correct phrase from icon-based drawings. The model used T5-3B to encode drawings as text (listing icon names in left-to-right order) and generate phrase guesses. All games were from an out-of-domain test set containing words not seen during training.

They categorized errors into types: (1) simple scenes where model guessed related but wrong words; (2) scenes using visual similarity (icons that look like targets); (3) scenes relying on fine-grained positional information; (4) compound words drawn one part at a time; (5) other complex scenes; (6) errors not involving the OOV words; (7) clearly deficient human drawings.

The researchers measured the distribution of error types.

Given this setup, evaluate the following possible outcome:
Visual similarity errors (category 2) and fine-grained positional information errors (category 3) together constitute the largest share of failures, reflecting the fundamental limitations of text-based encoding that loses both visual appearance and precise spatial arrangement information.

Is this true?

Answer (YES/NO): NO